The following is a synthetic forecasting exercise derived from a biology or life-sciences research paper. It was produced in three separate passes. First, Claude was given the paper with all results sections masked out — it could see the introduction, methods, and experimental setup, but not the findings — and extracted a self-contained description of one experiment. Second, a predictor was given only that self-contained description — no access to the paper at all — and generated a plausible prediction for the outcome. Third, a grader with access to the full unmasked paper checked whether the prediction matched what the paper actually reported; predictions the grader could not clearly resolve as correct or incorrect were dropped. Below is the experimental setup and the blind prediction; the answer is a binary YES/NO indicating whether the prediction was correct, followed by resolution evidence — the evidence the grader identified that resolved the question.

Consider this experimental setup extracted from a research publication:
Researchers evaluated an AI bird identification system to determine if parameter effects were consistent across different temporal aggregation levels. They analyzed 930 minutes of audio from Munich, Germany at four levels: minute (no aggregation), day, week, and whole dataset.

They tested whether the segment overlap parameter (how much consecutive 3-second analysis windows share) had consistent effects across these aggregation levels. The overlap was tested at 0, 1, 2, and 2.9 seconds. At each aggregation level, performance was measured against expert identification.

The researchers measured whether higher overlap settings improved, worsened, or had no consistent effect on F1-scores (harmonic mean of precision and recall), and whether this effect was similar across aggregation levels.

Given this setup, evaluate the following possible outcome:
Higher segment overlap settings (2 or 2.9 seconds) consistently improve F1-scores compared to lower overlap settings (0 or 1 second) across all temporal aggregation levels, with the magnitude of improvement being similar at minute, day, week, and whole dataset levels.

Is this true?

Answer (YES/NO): NO